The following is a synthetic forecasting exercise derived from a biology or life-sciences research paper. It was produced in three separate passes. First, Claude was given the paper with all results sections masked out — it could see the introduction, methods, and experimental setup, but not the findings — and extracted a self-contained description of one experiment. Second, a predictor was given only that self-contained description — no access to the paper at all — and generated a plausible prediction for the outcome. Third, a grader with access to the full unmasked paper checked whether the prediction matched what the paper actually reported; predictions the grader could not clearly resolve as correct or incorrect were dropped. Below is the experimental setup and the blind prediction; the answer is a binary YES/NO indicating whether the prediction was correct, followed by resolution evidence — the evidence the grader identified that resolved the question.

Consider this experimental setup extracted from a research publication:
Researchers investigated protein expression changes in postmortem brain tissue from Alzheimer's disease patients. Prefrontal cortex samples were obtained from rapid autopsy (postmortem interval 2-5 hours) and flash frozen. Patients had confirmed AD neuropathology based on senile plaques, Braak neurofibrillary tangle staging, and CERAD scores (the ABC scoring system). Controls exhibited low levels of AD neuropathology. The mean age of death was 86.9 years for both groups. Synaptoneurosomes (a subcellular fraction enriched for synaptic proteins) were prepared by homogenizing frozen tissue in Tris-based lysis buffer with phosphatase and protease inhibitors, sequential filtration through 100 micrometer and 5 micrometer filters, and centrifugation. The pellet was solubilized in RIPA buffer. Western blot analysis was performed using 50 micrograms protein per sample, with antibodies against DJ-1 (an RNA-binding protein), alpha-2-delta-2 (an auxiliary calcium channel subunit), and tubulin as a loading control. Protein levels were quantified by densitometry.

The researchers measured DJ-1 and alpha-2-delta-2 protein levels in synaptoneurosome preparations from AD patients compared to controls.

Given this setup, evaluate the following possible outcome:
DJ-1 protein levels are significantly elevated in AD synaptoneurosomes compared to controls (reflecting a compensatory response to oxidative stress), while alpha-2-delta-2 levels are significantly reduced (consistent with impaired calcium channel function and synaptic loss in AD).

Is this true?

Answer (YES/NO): YES